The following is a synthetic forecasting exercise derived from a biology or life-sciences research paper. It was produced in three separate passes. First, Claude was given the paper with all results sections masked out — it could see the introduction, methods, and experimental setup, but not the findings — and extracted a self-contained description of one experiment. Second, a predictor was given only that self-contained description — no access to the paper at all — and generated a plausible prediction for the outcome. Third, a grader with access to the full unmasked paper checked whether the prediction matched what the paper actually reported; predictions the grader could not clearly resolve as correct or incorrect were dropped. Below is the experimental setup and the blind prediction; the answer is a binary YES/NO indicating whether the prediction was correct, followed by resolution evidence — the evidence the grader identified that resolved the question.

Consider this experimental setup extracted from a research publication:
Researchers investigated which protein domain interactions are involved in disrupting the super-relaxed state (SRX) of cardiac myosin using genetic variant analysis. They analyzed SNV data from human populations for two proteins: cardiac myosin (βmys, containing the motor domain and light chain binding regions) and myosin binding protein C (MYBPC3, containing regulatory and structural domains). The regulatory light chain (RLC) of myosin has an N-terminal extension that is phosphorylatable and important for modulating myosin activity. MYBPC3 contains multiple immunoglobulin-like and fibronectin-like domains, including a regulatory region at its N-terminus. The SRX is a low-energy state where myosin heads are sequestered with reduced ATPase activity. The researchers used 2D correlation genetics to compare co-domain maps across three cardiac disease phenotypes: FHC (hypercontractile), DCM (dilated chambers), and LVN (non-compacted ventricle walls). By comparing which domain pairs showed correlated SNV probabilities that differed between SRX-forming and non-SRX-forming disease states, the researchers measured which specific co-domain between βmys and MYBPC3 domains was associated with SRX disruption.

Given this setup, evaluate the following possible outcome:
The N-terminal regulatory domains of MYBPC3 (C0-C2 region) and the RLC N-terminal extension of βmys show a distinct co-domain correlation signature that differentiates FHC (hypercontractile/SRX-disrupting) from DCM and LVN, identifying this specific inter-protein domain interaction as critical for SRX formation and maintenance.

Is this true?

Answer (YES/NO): YES